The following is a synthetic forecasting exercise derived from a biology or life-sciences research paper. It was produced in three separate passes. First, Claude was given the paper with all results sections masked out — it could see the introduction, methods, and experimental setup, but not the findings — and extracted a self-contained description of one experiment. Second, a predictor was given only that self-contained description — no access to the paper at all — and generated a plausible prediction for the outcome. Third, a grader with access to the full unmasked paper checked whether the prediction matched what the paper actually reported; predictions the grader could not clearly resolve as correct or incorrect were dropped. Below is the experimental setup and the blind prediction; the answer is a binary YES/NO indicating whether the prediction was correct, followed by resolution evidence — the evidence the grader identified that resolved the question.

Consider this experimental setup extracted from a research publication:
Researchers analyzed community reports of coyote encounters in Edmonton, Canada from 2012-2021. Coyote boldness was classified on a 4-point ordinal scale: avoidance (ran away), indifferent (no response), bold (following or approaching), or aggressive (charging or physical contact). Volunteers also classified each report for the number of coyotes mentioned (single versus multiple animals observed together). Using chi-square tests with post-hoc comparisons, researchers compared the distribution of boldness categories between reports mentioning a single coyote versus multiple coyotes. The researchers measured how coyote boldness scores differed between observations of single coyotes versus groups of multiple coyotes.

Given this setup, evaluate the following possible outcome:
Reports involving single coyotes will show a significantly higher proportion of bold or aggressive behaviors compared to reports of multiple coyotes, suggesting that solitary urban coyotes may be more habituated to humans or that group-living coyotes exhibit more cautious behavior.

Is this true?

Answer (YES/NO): NO